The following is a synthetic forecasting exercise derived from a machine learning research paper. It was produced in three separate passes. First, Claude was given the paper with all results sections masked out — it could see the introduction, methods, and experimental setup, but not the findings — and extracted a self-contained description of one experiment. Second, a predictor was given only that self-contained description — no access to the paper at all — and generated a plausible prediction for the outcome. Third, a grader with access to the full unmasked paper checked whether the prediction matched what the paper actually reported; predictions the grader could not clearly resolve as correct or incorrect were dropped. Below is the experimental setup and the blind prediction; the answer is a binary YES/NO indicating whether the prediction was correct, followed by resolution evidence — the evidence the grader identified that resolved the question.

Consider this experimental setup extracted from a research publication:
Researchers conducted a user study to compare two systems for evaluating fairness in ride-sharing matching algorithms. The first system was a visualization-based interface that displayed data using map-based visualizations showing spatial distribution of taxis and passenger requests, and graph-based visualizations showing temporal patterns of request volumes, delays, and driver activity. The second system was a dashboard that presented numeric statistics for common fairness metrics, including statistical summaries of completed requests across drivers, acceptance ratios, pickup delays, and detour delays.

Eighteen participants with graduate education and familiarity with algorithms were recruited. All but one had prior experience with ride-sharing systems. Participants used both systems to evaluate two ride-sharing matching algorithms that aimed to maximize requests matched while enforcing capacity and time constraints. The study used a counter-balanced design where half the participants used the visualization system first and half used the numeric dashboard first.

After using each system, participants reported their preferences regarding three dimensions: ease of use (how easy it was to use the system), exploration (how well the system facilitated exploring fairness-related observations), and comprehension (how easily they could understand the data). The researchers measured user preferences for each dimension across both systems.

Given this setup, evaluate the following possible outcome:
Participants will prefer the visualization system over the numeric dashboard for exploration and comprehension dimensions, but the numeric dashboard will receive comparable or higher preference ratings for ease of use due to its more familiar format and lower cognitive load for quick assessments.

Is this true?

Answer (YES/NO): NO